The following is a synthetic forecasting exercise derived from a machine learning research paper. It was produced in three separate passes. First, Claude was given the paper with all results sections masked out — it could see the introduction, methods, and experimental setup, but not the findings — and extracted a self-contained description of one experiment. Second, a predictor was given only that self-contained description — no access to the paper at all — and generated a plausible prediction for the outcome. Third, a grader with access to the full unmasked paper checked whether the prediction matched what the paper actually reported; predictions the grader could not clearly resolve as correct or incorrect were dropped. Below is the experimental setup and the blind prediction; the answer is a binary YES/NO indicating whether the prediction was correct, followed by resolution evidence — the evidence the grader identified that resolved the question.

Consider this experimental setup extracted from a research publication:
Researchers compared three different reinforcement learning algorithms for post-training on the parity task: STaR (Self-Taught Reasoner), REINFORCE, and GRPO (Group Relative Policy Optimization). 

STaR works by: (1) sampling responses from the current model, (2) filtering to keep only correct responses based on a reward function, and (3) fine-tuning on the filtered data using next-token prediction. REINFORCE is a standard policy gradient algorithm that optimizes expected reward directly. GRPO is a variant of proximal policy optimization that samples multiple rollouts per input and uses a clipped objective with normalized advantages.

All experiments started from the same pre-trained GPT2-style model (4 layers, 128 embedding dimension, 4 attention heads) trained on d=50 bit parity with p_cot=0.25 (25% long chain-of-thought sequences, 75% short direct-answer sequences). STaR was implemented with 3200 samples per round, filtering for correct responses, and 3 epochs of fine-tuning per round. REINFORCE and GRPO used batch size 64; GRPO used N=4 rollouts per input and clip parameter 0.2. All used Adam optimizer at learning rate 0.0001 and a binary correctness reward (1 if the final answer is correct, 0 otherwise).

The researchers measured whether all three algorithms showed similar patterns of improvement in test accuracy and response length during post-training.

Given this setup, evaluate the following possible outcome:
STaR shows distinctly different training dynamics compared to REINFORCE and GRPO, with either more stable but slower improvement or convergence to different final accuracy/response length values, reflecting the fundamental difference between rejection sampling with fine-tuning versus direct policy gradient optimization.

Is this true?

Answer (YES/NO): NO